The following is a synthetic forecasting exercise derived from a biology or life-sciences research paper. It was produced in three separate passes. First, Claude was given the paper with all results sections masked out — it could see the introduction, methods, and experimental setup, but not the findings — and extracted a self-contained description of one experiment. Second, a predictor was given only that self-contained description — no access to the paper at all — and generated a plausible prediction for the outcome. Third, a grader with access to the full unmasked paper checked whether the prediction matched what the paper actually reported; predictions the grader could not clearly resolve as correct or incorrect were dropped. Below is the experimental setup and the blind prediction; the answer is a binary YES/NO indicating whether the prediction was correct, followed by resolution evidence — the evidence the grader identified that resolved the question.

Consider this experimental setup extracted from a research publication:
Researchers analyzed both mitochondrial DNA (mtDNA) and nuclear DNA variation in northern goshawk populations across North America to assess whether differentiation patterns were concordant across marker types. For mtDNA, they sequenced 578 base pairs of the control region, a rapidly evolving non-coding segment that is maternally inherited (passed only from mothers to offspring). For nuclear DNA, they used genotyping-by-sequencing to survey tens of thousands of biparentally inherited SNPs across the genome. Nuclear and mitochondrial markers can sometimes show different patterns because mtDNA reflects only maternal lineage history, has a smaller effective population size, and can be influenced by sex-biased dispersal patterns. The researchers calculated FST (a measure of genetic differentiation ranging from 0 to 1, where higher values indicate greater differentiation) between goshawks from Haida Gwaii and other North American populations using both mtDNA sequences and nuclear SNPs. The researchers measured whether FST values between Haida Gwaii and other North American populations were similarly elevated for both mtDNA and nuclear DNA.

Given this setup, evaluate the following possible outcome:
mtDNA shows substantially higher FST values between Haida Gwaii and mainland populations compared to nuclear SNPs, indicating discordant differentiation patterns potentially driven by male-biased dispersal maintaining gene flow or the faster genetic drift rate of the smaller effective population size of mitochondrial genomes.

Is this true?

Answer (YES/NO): NO